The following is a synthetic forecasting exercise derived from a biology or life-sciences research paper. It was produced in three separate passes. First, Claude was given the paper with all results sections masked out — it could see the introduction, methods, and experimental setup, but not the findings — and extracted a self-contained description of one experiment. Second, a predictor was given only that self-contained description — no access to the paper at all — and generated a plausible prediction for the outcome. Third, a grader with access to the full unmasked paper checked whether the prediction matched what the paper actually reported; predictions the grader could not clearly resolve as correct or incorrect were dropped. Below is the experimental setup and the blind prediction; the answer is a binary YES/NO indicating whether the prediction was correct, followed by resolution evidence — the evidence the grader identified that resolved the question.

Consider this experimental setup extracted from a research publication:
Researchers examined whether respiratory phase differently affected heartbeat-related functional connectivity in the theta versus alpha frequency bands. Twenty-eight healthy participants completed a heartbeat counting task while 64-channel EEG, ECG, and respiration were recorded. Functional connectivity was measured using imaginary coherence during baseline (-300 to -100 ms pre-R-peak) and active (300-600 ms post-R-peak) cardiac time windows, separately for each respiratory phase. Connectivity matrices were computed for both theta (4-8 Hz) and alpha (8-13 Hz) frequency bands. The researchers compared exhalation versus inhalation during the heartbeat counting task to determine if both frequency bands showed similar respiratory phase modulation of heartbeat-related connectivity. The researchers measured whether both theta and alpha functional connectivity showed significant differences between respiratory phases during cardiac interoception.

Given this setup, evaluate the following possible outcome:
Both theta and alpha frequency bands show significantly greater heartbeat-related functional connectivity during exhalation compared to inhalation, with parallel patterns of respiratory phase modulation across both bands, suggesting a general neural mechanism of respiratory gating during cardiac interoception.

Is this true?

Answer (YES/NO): YES